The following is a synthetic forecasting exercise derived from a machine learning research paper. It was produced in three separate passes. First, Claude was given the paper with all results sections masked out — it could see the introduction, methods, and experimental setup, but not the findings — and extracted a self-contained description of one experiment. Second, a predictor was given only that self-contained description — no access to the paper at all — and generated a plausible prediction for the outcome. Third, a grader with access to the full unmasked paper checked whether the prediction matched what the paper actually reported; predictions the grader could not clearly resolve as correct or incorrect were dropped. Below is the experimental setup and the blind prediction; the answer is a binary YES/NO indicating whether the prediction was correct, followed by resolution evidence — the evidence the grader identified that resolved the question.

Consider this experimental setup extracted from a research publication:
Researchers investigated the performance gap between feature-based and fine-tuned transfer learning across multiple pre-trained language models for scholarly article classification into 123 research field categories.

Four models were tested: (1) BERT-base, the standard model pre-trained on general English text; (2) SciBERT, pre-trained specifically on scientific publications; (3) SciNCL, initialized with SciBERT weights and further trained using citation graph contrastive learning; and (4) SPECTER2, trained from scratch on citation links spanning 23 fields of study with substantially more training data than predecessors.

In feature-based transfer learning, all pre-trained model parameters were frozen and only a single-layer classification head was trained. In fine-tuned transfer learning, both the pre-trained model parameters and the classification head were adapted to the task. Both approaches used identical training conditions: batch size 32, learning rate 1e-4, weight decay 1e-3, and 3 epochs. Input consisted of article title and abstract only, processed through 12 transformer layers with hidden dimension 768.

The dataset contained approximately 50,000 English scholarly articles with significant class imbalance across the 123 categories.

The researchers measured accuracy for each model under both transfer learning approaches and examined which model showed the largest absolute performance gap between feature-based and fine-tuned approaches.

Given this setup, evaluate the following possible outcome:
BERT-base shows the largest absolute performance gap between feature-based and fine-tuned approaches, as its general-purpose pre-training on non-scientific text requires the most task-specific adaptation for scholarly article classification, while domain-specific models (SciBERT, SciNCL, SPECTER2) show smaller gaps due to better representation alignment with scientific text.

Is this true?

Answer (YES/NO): YES